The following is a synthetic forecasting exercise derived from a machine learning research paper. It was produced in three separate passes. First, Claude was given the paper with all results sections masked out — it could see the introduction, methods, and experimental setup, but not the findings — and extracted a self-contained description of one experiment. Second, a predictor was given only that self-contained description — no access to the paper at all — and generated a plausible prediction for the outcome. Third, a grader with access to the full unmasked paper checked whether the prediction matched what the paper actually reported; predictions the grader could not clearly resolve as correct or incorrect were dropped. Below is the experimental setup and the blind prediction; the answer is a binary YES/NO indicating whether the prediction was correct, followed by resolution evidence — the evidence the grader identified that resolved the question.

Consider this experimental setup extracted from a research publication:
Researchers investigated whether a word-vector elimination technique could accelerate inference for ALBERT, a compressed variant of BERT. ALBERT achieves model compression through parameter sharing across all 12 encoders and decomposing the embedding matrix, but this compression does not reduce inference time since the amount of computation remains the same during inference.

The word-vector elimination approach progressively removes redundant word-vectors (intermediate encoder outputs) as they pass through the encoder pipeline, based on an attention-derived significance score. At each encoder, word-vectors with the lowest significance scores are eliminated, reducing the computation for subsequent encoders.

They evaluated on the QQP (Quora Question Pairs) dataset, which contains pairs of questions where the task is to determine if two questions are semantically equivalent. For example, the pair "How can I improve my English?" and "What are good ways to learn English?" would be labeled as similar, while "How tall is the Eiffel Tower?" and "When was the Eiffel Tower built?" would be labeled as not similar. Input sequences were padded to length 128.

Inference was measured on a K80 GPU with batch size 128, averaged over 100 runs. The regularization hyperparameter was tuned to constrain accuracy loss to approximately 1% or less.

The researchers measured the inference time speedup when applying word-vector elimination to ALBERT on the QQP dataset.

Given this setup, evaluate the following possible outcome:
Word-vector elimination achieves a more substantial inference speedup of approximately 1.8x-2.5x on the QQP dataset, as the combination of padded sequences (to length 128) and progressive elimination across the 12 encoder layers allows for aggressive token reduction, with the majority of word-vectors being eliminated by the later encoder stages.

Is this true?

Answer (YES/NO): NO